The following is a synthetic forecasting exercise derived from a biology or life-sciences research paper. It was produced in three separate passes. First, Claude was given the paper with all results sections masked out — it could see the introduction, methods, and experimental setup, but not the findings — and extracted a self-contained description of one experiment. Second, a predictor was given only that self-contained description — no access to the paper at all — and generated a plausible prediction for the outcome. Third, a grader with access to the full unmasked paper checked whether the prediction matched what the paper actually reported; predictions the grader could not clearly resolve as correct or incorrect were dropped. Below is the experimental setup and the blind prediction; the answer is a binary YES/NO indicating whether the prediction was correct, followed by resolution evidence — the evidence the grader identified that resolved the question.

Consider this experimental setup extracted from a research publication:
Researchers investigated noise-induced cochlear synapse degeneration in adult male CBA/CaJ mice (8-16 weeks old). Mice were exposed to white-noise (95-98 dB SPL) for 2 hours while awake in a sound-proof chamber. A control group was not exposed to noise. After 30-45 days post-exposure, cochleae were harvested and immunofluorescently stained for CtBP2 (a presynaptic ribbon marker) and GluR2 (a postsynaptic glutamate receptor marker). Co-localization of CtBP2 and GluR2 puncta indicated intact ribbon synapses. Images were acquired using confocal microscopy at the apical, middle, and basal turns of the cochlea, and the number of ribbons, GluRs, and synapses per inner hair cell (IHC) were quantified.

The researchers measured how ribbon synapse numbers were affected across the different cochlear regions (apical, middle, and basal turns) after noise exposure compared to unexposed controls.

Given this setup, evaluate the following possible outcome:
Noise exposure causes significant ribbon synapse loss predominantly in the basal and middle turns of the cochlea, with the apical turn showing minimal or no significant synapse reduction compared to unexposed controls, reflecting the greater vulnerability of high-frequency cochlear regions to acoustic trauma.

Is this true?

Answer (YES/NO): NO